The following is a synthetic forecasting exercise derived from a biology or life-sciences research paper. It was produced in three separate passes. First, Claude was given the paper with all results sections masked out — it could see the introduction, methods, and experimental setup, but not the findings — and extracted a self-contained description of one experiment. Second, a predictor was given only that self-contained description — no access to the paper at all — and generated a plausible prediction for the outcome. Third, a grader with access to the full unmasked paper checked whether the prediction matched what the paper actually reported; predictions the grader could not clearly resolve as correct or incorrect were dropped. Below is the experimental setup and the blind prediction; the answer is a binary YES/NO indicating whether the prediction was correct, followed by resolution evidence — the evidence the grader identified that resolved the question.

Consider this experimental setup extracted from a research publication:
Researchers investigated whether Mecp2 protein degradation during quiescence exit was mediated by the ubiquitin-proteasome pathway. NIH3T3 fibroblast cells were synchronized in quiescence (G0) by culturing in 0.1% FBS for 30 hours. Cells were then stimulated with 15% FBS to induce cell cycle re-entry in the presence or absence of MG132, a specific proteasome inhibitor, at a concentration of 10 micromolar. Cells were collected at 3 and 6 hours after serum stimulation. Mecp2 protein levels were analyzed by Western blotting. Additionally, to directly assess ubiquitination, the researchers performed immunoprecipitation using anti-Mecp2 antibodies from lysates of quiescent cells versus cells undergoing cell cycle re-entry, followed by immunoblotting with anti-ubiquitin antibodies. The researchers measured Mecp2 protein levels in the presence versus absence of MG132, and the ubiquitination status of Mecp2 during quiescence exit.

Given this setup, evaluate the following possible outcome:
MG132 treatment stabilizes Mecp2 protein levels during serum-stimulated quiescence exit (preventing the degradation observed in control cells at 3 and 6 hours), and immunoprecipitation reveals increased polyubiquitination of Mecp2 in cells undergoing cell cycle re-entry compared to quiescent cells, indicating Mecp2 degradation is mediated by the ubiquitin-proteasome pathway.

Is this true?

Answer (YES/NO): YES